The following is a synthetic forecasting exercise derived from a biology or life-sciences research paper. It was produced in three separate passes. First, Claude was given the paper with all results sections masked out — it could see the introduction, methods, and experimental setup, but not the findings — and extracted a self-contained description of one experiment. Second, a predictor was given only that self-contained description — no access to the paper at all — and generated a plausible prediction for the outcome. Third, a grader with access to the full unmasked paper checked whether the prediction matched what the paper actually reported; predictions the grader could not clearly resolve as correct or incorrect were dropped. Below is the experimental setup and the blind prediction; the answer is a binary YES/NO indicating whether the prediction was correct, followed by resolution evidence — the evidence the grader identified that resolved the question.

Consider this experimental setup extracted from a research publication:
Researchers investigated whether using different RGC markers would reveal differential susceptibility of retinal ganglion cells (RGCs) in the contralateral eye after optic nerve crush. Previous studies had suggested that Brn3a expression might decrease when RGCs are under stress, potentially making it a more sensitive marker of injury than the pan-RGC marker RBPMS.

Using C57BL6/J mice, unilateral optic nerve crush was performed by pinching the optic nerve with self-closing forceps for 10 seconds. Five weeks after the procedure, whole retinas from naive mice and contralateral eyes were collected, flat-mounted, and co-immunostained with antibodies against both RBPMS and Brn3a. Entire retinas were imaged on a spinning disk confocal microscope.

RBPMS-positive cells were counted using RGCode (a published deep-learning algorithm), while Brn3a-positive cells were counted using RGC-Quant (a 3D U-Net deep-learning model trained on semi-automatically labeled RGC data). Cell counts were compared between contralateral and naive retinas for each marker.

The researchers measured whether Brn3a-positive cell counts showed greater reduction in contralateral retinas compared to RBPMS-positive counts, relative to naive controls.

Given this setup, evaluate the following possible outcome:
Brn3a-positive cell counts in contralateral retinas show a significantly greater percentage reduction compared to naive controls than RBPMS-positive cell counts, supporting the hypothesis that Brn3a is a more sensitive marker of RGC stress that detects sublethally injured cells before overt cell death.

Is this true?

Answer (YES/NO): NO